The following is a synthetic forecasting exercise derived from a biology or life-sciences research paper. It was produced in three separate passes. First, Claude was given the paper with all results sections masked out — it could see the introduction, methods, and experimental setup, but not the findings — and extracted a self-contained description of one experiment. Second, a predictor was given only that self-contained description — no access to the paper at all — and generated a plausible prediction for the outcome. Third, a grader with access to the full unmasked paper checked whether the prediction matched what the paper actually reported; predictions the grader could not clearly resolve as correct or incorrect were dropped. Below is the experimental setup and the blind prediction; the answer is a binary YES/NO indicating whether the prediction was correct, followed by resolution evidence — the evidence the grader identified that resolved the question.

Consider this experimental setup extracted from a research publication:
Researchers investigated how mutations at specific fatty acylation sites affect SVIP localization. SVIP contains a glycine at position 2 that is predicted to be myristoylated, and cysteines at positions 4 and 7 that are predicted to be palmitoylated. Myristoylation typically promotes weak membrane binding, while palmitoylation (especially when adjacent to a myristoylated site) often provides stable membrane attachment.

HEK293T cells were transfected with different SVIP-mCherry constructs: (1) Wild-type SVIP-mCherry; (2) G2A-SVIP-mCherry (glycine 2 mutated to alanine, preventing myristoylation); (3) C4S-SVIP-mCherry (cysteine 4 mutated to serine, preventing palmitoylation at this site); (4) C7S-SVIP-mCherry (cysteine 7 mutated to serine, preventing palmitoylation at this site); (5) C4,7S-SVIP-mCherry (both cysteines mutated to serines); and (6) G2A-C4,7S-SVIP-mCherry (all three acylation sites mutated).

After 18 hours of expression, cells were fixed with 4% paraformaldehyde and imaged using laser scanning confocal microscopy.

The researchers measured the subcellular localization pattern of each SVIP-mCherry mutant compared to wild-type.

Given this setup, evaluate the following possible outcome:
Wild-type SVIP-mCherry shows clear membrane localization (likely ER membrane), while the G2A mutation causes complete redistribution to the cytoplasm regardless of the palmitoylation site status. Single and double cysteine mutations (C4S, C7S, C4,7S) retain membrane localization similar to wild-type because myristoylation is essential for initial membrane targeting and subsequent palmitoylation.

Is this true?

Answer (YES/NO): NO